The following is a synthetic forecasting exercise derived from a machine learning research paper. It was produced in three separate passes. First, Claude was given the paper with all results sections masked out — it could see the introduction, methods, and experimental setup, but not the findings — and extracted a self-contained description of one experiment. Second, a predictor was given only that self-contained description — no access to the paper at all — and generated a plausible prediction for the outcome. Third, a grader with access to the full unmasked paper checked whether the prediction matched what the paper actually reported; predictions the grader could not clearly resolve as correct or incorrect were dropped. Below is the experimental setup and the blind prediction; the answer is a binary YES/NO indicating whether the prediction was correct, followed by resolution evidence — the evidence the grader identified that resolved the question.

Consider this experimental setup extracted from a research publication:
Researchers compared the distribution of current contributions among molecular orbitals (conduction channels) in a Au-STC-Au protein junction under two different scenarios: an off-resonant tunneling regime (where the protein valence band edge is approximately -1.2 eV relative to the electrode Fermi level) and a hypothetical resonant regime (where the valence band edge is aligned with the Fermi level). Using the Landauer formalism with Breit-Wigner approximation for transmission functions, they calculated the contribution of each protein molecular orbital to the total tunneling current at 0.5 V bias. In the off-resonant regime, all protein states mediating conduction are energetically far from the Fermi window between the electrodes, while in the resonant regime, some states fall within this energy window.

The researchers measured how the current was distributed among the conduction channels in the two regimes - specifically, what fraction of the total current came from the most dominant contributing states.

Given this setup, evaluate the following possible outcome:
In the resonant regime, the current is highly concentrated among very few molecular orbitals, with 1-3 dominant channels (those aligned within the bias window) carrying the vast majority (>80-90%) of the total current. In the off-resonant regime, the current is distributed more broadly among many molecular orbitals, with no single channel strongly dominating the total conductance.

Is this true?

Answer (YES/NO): YES